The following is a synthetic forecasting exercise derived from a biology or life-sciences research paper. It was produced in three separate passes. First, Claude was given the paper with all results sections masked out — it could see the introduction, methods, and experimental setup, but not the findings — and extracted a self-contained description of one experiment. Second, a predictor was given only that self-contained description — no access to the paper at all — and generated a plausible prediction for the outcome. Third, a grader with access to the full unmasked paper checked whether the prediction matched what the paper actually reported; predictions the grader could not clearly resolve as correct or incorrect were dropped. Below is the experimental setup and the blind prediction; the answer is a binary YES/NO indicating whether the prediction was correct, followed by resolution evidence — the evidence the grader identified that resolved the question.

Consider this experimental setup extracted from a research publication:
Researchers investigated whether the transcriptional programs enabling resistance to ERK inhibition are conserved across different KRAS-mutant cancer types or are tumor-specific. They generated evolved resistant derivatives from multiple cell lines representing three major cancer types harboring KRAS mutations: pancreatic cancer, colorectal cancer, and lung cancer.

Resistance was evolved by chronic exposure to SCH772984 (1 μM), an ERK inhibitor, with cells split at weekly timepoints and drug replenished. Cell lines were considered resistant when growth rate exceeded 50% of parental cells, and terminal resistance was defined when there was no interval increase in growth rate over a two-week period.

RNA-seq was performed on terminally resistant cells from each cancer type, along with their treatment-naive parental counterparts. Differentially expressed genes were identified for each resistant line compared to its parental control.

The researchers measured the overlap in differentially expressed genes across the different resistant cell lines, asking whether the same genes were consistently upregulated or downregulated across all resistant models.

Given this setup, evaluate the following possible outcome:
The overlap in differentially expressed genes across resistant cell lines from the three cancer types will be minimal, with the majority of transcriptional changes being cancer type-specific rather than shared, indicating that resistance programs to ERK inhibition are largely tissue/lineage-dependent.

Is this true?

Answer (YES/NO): YES